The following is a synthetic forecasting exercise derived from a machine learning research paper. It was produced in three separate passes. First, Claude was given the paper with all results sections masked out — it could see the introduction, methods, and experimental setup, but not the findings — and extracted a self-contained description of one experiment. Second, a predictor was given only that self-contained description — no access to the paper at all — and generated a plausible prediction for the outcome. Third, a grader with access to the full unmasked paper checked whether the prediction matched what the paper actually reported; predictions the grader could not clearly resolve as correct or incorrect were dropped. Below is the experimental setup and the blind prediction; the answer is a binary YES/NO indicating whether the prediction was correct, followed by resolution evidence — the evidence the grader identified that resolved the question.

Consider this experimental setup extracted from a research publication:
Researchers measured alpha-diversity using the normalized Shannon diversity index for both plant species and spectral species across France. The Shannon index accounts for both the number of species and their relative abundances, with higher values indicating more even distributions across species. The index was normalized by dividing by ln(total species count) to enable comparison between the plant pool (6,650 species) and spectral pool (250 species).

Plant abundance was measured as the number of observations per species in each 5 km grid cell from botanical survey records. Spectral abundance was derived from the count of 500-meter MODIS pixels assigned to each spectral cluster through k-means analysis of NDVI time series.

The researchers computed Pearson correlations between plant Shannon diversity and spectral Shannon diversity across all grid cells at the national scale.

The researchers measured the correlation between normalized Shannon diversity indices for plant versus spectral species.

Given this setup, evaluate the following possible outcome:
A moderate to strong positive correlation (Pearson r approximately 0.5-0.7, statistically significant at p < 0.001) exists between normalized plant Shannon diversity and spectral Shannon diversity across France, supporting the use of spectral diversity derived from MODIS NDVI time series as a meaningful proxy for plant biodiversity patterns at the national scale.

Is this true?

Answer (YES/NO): NO